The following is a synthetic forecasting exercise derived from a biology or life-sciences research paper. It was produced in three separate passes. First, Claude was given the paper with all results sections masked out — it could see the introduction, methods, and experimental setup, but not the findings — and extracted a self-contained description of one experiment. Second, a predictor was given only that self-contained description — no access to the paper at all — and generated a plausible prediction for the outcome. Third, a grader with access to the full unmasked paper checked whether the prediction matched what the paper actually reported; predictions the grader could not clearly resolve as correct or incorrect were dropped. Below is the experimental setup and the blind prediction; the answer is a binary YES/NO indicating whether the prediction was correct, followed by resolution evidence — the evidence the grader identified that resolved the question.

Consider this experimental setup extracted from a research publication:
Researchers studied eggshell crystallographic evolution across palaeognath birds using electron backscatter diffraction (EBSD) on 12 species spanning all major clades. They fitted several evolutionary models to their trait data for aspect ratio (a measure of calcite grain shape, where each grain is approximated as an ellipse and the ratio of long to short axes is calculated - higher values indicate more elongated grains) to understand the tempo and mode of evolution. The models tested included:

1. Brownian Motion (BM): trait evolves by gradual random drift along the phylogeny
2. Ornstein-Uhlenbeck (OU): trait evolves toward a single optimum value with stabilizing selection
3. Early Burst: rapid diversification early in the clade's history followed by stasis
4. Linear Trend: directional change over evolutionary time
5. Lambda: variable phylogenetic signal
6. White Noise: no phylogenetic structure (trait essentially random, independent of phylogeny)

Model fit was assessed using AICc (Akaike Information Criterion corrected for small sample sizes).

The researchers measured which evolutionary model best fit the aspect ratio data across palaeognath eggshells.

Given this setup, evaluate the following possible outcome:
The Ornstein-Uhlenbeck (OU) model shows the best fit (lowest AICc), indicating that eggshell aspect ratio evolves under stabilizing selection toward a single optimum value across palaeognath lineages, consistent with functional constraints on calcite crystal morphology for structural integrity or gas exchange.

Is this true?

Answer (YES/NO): NO